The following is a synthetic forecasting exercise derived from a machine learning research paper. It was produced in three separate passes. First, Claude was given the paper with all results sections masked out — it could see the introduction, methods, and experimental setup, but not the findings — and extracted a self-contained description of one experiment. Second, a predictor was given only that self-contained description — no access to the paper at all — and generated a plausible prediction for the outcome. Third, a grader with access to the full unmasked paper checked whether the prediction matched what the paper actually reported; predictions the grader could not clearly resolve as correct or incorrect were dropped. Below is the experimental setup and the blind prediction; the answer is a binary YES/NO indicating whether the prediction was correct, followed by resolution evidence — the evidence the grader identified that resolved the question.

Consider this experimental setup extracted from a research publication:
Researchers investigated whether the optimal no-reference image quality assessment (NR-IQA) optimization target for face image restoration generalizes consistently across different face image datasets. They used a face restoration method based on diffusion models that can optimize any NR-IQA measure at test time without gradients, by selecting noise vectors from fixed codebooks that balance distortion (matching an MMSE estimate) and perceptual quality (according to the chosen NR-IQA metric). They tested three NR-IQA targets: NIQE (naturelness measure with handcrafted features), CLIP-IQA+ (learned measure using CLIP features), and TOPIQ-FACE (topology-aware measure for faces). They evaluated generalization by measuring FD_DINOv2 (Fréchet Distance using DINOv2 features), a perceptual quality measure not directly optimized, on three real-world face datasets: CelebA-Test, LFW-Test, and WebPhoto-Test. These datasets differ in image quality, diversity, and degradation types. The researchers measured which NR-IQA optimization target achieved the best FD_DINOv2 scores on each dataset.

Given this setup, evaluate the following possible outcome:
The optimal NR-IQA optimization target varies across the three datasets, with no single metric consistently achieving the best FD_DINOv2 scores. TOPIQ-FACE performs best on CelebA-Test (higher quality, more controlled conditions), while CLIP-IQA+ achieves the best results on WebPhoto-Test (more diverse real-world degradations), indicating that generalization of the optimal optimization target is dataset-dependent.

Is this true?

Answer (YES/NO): NO